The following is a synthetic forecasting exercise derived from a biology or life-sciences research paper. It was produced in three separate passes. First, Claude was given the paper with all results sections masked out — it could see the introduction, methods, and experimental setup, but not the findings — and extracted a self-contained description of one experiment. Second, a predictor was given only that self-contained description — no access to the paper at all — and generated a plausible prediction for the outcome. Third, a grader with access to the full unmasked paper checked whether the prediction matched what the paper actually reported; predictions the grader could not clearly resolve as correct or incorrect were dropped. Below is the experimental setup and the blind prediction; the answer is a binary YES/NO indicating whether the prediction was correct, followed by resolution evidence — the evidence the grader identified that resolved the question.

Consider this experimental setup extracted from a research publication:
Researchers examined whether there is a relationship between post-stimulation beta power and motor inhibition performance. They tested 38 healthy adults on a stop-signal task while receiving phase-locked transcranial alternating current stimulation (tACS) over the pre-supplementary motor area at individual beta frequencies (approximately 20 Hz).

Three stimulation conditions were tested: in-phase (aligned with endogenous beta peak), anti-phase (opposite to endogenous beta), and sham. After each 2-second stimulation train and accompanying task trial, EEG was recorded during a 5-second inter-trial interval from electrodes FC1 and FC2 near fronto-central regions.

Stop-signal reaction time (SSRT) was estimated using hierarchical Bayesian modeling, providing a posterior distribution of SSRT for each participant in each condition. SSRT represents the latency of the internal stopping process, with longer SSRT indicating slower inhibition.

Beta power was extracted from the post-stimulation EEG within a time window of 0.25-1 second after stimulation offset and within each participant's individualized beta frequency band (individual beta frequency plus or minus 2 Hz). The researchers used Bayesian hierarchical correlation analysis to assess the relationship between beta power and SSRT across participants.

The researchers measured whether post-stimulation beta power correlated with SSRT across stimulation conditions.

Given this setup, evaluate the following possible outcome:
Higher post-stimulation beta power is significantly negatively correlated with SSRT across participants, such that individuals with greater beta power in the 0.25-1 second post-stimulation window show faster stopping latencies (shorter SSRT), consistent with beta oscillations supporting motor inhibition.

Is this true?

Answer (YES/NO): NO